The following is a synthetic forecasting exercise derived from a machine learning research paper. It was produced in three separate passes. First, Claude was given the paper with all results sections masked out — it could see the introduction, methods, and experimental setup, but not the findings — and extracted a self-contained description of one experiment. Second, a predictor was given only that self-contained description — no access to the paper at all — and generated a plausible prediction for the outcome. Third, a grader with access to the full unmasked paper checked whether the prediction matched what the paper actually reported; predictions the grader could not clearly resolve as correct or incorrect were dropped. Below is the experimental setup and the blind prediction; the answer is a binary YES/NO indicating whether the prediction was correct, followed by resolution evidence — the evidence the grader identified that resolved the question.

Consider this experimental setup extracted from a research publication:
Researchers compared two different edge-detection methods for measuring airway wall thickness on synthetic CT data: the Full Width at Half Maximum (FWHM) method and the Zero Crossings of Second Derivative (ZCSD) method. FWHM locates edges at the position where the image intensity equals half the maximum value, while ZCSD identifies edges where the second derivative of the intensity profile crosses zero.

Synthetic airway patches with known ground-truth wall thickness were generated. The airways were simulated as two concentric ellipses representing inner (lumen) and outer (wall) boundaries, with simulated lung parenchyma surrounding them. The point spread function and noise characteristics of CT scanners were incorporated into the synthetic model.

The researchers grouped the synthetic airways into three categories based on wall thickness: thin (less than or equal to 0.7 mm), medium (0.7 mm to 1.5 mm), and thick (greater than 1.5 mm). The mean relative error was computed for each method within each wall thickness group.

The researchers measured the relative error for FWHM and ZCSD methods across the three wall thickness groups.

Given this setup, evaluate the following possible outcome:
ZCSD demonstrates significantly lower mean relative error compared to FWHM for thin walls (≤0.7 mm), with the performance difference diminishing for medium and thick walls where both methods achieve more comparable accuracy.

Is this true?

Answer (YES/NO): NO